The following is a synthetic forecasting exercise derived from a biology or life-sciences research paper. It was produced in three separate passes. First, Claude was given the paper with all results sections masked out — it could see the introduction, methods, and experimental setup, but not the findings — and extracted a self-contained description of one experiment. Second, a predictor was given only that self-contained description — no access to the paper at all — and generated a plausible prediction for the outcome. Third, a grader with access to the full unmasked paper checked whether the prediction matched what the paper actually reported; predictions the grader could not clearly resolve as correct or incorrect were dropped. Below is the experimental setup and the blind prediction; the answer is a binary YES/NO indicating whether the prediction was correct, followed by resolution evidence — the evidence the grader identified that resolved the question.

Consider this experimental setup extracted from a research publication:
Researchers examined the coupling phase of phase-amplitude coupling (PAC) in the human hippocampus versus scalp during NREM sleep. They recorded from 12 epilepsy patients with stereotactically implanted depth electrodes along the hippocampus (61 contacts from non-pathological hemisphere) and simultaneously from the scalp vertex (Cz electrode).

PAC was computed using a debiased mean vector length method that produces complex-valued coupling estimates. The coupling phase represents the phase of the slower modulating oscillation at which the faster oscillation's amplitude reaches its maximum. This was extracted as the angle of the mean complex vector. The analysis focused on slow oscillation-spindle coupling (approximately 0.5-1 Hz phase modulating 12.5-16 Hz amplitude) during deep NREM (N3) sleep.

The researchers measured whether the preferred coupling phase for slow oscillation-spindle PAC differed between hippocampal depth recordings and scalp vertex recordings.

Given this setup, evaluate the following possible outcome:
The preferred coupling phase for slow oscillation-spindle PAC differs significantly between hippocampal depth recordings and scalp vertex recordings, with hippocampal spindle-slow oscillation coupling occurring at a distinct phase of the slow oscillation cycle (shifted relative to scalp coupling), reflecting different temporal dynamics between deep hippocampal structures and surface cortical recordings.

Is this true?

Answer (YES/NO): YES